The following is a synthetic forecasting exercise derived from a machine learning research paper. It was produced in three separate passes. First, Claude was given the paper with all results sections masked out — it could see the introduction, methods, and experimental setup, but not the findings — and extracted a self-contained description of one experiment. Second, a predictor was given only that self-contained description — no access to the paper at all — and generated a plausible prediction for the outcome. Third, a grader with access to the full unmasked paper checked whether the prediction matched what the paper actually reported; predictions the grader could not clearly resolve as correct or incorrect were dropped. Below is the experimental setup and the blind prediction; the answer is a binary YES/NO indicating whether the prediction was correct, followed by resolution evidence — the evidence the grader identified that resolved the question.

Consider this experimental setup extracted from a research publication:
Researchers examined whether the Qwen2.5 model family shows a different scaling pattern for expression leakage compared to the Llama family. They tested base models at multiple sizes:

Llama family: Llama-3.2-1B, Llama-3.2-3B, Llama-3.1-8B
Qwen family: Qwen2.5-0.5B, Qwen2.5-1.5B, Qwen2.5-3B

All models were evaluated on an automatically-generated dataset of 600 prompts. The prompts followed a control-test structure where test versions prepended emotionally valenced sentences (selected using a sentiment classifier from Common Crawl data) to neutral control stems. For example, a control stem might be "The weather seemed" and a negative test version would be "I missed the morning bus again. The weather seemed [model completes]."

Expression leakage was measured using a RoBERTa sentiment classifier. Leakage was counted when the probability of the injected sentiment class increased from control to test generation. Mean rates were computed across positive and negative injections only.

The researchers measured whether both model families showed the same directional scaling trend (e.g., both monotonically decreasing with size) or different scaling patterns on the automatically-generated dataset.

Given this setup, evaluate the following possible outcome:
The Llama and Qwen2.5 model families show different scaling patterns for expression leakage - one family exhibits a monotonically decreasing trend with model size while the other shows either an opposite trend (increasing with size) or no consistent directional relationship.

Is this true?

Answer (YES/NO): NO